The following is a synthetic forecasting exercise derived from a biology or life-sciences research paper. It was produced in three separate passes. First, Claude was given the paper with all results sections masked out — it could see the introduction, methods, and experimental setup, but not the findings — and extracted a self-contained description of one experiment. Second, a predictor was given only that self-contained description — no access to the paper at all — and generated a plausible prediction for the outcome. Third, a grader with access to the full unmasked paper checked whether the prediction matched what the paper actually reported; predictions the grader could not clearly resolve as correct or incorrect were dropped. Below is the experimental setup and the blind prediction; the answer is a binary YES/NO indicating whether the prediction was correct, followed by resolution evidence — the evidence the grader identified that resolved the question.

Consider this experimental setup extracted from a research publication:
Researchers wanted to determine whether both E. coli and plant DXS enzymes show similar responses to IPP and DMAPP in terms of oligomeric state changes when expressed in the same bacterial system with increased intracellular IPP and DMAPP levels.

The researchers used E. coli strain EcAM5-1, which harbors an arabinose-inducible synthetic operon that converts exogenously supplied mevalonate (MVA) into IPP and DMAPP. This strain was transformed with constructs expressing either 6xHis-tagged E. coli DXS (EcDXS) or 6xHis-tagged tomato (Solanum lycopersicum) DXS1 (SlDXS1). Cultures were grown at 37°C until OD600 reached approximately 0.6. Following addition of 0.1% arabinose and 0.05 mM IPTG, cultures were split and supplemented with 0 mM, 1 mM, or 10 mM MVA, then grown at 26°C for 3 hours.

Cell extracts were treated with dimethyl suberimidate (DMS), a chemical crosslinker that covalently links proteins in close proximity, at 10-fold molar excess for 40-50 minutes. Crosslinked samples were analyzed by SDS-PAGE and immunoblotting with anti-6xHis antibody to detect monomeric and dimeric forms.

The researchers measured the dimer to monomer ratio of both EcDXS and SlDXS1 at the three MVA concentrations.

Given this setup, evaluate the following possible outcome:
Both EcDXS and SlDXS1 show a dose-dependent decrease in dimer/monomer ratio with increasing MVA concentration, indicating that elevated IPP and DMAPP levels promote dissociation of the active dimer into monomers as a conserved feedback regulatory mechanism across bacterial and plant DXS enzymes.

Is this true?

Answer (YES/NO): YES